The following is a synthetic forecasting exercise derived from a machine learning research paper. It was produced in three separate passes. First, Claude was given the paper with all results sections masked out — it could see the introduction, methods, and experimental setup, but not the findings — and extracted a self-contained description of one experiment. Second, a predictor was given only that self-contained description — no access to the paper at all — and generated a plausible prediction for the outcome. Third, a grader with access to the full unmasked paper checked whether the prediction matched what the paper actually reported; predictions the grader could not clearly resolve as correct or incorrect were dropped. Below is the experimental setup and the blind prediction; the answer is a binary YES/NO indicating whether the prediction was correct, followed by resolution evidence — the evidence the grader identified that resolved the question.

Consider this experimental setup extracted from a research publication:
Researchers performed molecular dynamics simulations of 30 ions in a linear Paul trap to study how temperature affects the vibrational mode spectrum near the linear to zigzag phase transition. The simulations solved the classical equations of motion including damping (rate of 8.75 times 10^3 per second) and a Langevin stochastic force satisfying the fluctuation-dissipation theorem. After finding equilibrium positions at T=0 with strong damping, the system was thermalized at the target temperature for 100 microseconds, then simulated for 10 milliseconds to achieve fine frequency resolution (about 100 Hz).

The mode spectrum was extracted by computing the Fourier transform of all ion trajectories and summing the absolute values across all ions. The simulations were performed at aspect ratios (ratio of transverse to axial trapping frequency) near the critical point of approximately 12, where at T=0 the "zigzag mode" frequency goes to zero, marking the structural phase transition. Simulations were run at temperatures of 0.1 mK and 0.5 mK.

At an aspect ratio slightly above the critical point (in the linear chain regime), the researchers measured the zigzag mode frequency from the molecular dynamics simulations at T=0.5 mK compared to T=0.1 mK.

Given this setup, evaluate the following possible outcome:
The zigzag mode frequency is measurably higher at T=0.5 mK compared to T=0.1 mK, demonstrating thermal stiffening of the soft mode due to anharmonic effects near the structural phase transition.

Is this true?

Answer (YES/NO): YES